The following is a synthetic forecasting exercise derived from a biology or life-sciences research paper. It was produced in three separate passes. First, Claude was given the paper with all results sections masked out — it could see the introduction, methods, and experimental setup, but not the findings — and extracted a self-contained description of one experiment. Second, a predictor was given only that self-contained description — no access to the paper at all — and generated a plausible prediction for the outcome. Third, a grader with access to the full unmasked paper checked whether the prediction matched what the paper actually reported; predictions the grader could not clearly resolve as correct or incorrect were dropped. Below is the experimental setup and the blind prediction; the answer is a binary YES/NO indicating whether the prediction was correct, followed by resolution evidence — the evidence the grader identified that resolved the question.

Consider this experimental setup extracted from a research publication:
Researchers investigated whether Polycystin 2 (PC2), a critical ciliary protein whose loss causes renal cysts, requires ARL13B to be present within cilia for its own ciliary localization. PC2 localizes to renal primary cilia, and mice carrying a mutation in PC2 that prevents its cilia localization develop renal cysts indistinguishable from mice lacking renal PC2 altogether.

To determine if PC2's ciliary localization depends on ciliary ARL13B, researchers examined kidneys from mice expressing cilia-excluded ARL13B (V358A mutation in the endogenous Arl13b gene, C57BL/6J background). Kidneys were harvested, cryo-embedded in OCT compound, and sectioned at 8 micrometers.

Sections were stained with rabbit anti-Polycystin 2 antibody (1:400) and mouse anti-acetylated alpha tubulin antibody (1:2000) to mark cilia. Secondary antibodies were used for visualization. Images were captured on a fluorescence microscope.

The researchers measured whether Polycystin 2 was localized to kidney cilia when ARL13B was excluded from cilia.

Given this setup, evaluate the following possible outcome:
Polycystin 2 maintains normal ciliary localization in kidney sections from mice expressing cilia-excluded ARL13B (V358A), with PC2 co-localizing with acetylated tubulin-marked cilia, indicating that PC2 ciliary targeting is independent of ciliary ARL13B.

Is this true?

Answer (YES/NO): YES